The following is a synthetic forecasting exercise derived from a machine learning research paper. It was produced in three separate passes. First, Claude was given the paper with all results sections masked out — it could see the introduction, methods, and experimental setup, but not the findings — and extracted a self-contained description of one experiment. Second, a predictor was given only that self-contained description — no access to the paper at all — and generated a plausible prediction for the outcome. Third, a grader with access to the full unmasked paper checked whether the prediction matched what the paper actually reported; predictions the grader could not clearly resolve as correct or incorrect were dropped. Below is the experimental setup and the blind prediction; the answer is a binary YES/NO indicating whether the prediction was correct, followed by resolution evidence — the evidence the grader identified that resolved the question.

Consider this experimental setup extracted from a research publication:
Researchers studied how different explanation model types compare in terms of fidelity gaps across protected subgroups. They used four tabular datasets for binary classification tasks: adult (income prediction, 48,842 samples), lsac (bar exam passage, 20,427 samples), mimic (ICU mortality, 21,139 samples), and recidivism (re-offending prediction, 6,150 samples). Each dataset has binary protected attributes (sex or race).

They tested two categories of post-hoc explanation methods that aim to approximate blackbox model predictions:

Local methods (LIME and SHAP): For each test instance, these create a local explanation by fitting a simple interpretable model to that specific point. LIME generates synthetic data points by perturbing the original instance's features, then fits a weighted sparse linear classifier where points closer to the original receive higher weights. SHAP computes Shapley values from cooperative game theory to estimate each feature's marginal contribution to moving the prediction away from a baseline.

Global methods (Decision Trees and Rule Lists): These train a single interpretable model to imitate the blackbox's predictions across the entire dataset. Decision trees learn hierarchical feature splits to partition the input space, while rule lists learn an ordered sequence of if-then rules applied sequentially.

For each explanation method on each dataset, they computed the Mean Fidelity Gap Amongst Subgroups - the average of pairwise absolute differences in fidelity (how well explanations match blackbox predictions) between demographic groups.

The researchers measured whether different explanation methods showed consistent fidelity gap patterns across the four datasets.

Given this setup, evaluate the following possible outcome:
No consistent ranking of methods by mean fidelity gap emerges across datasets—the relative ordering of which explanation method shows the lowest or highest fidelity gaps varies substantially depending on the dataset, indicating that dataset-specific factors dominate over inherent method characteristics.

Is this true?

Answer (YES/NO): NO